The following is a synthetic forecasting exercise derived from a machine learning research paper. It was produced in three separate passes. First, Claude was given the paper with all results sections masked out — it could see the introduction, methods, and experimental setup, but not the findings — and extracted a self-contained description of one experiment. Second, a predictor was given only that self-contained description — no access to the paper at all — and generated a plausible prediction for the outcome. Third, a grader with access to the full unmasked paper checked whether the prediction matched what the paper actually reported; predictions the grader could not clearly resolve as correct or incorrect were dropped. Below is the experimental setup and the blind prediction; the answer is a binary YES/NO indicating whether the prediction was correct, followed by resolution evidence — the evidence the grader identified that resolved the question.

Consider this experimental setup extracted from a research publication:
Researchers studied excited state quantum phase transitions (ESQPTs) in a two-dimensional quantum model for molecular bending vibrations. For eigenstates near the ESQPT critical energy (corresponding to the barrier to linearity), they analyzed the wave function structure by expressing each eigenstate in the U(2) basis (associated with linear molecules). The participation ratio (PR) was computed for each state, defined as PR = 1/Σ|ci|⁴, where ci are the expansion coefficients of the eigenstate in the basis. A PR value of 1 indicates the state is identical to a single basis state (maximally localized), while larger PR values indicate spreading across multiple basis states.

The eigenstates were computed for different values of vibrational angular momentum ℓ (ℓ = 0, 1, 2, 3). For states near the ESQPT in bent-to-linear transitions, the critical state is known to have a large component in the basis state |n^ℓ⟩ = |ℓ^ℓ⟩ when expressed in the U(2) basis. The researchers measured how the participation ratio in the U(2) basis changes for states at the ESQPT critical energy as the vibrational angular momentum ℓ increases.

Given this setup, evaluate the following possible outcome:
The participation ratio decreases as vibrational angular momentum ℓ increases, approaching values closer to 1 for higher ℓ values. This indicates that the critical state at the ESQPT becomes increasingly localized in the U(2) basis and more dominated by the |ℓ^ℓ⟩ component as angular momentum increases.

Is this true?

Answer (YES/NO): NO